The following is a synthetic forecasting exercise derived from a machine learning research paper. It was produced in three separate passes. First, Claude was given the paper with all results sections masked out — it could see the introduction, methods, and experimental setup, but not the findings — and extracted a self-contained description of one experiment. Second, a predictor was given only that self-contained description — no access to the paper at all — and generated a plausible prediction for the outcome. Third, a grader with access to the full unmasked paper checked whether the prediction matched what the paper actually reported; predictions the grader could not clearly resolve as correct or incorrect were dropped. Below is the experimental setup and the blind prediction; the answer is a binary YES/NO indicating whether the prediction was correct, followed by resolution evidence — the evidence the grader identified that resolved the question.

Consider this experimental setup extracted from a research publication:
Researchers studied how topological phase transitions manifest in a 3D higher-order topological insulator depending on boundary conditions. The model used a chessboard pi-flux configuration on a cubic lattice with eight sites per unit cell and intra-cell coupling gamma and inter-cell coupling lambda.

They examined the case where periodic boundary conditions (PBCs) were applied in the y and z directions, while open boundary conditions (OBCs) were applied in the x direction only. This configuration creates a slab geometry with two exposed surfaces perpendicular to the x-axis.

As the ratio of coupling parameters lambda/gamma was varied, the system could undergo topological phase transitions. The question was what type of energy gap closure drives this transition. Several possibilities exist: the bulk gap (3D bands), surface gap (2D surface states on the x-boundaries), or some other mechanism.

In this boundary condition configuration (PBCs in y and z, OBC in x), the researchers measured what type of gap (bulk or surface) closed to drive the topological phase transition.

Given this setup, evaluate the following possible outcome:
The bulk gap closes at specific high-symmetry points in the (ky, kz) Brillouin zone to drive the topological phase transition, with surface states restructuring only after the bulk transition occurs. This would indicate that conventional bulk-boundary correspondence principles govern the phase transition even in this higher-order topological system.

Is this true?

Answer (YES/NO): NO